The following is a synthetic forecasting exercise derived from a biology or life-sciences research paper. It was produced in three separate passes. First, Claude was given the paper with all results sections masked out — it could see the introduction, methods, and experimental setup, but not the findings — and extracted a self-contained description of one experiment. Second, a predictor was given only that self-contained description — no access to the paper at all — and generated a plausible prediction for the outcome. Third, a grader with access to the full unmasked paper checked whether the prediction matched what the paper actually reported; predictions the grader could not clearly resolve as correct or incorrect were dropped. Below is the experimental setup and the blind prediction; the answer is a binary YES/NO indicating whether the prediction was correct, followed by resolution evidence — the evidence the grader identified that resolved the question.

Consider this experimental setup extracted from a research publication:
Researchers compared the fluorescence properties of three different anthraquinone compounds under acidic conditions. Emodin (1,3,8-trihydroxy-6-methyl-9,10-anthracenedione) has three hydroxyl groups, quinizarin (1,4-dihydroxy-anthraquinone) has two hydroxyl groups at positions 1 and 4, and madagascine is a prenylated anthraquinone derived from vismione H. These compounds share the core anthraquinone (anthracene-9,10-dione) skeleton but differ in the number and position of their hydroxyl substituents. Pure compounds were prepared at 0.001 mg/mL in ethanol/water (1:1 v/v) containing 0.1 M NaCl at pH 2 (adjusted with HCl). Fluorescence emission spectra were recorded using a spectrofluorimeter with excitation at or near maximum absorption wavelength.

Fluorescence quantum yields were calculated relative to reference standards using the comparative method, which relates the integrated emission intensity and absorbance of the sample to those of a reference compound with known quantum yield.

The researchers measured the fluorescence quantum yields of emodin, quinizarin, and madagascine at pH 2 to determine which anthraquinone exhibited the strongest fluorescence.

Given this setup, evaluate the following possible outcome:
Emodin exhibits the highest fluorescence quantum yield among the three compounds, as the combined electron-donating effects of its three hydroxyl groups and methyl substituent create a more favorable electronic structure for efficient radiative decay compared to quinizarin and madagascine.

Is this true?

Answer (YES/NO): NO